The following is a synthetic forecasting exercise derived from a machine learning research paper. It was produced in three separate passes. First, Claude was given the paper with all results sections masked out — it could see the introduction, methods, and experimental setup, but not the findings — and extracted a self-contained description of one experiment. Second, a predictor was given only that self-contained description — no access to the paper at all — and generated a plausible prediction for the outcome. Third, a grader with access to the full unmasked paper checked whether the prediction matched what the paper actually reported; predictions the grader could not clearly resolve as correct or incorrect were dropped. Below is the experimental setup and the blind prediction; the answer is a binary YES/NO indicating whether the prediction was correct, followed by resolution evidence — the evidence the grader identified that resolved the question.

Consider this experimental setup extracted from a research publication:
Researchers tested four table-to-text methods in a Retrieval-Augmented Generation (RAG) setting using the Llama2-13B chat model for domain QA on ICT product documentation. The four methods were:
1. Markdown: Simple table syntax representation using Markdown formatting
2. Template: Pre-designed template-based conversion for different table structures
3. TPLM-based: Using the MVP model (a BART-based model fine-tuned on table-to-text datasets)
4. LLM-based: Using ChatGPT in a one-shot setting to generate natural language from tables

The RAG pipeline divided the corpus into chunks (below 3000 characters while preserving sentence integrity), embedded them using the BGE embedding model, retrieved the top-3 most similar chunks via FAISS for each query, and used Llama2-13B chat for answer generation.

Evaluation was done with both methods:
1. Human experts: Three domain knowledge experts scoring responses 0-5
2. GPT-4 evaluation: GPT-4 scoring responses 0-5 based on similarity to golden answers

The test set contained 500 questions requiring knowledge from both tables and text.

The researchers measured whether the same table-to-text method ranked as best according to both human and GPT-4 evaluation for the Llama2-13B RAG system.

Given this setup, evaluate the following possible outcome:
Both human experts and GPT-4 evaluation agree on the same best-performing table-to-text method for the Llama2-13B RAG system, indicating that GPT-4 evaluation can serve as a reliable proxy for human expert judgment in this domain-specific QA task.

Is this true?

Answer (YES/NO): YES